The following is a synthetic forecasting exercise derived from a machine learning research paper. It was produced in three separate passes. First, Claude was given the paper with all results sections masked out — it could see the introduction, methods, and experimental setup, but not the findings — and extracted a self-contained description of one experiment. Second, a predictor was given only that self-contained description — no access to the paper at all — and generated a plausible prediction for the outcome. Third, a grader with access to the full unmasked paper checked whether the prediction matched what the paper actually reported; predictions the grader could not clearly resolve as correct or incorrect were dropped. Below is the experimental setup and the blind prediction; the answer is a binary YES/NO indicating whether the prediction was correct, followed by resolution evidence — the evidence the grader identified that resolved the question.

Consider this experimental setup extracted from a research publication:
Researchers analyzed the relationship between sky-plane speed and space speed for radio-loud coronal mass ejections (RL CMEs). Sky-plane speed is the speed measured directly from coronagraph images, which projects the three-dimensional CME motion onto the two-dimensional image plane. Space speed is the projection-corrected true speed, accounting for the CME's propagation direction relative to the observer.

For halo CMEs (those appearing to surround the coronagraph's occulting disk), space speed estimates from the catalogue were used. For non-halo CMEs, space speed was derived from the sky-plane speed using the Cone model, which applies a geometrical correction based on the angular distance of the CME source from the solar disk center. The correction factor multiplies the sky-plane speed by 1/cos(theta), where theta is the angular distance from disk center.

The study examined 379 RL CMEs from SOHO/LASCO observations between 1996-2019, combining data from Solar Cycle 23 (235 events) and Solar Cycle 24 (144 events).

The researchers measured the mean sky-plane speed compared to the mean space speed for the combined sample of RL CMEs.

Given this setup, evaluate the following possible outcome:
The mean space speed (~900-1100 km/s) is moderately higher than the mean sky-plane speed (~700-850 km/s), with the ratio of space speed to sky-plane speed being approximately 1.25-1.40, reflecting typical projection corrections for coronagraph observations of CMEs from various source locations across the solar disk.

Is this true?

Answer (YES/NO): NO